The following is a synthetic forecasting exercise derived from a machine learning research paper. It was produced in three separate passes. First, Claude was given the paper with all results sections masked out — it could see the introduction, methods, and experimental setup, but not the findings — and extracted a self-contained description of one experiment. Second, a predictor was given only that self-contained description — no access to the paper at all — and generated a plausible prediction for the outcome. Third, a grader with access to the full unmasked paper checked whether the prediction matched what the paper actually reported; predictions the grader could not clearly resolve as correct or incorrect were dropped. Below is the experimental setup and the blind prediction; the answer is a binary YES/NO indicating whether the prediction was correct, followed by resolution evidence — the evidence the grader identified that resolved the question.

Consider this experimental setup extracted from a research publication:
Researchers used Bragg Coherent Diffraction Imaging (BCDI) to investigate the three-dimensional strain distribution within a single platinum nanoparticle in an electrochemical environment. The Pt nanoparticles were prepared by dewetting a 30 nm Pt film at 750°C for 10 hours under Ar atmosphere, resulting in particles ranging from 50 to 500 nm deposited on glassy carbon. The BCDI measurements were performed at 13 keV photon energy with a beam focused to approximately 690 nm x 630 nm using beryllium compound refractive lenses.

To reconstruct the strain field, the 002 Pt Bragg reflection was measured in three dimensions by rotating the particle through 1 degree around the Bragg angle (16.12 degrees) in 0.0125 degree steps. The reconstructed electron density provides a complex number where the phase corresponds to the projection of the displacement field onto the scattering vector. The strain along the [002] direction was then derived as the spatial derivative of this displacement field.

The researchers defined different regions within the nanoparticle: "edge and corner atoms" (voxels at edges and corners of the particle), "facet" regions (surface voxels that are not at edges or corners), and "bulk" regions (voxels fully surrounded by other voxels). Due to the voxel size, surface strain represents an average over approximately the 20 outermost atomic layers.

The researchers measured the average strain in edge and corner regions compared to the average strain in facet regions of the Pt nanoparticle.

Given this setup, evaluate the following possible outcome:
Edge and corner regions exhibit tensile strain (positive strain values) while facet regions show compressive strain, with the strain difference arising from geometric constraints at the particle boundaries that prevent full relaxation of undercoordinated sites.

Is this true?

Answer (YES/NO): NO